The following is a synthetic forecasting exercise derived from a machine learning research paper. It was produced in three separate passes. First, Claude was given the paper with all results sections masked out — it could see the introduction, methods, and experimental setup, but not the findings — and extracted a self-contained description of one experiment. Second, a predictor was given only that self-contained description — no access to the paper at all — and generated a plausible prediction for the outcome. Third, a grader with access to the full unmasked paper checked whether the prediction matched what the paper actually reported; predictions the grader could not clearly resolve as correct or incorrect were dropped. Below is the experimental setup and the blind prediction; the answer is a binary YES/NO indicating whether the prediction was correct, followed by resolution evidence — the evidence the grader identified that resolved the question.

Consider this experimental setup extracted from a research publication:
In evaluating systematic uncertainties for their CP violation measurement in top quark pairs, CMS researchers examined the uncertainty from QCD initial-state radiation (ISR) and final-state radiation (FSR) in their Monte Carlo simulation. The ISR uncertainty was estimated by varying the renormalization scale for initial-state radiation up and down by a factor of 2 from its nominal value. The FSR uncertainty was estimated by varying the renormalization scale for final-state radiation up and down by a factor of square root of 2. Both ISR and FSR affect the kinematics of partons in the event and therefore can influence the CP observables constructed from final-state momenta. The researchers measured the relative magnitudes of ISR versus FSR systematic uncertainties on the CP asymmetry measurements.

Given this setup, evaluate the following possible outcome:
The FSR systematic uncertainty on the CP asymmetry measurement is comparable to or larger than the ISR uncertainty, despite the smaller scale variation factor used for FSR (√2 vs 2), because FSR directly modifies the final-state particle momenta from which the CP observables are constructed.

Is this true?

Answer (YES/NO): YES